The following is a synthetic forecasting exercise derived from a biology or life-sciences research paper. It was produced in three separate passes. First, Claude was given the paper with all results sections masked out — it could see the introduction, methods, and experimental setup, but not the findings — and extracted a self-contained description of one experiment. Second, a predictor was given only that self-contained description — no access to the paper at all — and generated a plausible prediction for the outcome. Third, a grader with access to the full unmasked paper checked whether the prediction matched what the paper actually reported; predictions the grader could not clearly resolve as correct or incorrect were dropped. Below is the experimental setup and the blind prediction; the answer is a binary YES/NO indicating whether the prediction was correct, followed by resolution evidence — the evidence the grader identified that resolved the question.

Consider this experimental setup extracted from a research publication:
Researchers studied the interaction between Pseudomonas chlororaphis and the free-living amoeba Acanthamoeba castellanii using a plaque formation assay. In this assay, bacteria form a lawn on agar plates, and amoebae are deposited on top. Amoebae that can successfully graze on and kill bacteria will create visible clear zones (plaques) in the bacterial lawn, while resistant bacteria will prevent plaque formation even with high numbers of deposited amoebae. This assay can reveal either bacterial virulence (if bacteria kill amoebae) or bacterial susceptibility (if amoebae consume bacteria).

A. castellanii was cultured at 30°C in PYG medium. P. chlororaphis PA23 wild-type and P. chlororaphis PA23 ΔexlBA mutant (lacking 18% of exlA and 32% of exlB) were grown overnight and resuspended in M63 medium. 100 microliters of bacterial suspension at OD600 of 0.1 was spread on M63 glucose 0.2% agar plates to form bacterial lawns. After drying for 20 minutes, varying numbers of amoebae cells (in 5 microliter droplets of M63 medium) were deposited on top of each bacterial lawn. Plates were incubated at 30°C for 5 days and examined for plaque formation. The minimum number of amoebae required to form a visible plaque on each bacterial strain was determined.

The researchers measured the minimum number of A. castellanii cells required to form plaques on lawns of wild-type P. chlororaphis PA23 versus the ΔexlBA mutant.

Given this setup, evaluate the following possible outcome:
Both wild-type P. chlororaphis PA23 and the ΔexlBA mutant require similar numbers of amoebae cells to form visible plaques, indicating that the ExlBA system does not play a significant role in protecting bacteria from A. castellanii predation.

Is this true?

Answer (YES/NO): YES